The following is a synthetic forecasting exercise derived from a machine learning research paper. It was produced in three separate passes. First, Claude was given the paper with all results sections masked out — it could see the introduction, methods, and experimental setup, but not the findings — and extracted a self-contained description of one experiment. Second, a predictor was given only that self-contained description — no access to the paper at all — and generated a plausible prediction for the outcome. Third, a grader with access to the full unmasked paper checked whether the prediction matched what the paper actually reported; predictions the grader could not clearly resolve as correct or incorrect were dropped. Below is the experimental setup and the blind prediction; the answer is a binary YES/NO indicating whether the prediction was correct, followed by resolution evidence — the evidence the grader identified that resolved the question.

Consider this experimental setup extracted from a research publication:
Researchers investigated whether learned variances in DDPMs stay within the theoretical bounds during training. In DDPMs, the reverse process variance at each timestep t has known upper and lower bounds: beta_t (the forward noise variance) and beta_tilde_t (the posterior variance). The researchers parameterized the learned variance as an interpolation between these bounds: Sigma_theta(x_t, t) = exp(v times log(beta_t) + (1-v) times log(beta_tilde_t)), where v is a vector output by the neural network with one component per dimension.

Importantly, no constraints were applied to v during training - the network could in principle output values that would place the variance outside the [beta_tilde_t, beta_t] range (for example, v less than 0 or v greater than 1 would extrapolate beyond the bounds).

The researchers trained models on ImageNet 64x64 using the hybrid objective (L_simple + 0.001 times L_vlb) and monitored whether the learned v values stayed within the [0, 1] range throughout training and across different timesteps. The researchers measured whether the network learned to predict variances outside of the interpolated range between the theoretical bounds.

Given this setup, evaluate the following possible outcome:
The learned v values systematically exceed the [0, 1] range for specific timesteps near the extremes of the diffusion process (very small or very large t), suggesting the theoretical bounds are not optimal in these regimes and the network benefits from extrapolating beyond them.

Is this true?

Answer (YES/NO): NO